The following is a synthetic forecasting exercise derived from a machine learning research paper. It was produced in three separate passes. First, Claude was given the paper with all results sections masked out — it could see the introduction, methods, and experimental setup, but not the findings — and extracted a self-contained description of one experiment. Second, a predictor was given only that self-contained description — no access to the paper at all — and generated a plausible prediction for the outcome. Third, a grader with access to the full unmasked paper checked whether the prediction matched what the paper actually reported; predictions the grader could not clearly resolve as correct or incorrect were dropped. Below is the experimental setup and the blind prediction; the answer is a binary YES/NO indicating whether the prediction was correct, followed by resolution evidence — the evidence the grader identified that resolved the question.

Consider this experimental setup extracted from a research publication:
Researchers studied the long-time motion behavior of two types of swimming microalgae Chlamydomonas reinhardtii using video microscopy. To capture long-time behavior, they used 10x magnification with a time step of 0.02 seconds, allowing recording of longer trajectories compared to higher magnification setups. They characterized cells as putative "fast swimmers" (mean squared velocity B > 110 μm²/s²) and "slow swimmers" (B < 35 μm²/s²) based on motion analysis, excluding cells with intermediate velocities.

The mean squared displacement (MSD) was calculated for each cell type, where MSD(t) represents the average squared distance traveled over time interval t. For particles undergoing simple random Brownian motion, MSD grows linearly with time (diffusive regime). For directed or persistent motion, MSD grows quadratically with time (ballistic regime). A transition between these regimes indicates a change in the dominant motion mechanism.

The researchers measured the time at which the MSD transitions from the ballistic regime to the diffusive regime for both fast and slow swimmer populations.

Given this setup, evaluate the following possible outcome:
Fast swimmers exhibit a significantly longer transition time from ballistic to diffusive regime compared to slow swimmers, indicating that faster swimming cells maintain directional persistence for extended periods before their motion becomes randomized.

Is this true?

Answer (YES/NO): YES